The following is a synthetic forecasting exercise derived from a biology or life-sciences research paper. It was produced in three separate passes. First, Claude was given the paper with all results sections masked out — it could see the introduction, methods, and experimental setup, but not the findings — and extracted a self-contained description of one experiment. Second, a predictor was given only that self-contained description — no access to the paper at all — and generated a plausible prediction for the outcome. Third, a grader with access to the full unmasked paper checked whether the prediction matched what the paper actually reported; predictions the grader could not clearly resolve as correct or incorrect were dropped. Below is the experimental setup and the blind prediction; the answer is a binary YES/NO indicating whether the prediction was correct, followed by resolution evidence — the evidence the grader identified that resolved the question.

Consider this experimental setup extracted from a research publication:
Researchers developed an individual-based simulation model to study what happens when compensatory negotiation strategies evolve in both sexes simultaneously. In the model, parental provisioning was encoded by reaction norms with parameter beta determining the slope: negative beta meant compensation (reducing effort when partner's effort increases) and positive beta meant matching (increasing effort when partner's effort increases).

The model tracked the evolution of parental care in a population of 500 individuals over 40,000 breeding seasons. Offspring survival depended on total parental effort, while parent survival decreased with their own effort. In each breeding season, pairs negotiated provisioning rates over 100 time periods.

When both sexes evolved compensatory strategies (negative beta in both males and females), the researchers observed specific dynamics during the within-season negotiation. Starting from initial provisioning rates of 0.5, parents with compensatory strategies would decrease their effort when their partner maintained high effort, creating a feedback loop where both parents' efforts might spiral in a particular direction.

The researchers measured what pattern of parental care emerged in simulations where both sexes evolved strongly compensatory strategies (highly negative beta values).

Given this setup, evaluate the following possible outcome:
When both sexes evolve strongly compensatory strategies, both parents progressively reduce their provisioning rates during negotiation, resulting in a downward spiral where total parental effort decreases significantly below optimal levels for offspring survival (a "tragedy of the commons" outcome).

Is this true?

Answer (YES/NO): NO